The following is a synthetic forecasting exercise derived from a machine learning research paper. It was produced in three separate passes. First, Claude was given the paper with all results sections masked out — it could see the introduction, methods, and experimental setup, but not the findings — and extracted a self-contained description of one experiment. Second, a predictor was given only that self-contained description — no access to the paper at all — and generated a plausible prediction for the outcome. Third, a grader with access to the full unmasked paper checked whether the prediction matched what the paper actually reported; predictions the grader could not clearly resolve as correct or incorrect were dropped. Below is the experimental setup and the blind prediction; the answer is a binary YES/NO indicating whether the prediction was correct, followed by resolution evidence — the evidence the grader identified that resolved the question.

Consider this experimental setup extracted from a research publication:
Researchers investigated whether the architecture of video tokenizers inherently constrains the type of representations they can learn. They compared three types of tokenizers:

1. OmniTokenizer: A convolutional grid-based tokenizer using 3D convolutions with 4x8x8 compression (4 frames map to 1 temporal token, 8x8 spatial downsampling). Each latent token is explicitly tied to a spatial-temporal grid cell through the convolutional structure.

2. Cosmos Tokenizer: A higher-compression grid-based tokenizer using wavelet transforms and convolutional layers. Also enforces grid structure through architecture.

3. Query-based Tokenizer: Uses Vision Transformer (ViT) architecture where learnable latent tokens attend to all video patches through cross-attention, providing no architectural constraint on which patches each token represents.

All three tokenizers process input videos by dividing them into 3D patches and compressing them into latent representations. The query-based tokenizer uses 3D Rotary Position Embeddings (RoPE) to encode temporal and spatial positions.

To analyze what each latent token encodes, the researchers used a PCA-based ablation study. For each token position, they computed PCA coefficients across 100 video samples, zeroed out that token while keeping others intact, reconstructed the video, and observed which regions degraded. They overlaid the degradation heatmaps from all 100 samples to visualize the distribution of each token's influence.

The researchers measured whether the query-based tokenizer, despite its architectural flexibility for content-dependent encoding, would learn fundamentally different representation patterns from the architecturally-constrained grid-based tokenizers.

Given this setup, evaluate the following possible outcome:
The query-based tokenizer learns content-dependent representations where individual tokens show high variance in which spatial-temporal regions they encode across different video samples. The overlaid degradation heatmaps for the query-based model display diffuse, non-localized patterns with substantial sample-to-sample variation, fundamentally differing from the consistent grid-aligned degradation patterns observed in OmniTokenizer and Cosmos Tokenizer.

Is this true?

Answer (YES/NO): NO